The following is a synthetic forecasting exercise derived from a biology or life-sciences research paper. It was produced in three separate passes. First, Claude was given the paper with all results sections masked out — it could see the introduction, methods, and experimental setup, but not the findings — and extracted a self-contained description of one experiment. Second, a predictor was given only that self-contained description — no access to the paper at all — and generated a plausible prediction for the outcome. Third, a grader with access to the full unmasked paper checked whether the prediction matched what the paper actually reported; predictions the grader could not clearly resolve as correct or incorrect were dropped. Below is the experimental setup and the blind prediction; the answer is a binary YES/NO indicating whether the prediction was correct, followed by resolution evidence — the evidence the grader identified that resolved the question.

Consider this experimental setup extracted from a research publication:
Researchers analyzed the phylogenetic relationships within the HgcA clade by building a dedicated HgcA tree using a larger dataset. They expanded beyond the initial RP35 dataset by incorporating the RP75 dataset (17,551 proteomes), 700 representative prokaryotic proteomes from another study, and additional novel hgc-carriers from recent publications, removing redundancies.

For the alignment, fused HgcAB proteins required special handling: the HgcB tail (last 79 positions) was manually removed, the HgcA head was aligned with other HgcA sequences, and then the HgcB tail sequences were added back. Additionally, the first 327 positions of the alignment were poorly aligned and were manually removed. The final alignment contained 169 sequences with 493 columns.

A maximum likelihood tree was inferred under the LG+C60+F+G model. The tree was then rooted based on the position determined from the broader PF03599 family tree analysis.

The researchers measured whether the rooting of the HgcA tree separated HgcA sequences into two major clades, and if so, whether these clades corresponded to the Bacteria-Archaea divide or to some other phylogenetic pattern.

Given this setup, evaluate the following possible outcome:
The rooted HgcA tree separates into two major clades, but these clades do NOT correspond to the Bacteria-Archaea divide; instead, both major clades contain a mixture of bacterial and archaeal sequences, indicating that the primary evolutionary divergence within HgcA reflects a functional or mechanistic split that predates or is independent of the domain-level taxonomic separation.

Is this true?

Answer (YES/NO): YES